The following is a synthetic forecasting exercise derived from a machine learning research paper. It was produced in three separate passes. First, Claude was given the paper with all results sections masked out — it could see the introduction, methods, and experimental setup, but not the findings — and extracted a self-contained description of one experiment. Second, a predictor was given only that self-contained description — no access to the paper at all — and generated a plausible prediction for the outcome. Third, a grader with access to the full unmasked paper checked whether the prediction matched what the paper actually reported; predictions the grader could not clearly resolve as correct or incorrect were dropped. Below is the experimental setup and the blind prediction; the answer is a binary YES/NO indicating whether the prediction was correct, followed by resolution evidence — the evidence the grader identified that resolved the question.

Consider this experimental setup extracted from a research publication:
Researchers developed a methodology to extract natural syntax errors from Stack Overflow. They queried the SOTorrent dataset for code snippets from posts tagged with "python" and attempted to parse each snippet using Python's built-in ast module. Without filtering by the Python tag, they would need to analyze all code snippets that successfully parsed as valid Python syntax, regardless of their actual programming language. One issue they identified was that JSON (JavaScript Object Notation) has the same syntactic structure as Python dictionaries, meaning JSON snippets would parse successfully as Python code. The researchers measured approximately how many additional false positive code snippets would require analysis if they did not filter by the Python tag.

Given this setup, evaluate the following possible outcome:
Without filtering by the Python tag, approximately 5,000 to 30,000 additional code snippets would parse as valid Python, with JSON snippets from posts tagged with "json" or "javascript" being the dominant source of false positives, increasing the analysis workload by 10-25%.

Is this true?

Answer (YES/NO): NO